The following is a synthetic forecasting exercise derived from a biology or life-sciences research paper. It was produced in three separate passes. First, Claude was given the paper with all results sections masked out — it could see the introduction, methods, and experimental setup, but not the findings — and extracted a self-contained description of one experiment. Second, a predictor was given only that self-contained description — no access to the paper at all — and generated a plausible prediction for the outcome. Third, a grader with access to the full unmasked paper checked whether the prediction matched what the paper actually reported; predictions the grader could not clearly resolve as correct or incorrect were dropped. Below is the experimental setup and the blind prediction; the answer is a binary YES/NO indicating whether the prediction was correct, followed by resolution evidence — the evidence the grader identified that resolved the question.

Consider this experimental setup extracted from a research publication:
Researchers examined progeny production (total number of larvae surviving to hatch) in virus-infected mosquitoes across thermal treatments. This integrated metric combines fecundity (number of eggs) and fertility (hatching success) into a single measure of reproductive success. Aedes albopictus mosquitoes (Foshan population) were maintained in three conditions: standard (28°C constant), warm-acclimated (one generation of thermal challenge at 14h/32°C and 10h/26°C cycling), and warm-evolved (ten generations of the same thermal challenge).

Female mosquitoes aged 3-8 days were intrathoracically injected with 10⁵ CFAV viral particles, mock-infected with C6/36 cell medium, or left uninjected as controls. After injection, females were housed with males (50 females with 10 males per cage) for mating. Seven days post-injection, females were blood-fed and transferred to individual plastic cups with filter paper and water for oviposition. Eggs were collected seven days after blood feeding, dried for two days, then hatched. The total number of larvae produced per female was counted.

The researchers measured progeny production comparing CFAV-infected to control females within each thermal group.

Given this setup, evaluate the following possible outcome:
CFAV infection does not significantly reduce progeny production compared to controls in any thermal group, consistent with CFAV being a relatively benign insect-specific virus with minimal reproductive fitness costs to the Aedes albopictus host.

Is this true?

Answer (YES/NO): NO